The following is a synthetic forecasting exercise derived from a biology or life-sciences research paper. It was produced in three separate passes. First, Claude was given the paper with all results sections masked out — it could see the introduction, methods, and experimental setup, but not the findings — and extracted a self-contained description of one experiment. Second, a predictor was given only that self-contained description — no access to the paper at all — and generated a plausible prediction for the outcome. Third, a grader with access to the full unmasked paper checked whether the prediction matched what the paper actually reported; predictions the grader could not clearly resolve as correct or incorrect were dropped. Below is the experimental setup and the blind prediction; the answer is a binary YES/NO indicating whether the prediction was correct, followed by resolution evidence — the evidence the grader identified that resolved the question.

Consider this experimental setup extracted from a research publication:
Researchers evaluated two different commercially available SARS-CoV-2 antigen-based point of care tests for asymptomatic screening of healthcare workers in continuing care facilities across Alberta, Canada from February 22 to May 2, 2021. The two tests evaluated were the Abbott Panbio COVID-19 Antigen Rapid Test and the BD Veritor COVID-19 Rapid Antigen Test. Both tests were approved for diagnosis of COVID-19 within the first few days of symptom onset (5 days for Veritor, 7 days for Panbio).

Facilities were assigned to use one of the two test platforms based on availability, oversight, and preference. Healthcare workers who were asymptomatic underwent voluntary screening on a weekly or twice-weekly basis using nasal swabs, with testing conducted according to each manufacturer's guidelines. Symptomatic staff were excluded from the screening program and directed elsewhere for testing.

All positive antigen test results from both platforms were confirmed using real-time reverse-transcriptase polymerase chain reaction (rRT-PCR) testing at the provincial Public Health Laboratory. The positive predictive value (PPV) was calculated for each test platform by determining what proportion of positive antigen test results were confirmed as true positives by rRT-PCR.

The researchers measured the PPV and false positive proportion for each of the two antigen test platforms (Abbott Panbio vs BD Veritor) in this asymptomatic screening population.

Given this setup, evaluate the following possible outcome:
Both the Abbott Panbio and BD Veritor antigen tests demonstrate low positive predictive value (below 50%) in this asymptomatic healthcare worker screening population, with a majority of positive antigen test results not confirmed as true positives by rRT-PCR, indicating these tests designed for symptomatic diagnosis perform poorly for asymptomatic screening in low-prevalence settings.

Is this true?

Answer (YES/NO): NO